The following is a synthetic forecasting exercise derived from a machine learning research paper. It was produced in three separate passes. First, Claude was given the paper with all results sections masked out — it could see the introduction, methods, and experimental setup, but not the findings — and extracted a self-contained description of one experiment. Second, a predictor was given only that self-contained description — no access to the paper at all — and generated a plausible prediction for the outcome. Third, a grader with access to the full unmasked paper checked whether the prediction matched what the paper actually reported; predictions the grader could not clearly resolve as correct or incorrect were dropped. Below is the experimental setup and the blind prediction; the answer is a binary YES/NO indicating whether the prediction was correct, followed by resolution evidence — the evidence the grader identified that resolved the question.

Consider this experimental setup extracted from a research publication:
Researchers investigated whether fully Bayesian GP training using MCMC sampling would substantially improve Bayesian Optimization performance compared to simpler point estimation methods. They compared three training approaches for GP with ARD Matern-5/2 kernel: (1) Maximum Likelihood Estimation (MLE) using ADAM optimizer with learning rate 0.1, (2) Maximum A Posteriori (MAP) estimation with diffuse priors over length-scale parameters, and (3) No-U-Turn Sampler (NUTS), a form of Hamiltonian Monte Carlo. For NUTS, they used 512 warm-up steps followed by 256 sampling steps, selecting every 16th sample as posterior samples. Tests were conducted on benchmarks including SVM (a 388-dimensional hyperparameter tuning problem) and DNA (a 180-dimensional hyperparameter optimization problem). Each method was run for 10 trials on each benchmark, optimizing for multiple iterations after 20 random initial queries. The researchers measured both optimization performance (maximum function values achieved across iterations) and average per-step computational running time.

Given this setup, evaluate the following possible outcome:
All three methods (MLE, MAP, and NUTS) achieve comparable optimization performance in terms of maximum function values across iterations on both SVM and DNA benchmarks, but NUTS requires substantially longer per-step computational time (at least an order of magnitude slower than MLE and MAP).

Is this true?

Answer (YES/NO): YES